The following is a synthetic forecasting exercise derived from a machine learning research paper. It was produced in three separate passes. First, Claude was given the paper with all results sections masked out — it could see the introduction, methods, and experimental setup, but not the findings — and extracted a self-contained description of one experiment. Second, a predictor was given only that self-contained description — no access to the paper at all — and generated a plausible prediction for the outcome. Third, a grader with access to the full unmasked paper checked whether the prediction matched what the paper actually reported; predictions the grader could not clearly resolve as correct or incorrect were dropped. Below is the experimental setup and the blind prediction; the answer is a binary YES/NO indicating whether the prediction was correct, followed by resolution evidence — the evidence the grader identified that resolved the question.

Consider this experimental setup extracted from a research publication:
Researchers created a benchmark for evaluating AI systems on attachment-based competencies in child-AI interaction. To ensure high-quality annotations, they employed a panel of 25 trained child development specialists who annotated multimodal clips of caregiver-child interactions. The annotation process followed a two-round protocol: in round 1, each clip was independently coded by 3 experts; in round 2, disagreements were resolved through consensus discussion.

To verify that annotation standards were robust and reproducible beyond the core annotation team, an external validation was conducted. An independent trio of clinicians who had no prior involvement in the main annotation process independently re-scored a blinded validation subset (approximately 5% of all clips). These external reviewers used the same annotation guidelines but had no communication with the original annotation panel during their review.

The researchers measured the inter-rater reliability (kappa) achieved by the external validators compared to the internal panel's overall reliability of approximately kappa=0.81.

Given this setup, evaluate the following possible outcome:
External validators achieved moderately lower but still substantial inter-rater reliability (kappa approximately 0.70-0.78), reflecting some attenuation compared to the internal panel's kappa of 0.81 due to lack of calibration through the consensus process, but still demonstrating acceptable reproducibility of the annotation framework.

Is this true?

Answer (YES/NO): NO